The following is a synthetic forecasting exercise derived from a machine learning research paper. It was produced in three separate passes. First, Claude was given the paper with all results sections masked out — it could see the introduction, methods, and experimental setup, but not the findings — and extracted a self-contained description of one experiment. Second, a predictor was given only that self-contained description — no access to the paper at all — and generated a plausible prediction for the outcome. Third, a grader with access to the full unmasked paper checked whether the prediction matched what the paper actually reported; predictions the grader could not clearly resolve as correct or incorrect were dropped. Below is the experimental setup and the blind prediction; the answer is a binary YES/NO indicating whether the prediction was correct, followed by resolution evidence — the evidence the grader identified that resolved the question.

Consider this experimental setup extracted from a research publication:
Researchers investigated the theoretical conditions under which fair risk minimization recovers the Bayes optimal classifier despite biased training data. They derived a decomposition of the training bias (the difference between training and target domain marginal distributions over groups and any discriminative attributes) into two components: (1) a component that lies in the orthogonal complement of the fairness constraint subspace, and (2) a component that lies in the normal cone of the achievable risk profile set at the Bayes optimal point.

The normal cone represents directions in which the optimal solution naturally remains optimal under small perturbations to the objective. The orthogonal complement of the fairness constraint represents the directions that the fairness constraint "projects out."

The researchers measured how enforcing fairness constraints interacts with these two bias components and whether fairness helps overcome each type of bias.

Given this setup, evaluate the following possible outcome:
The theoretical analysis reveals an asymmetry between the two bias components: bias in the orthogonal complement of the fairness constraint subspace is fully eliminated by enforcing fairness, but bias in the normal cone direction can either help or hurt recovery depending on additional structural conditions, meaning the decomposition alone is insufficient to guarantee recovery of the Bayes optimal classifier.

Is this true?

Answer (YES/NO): NO